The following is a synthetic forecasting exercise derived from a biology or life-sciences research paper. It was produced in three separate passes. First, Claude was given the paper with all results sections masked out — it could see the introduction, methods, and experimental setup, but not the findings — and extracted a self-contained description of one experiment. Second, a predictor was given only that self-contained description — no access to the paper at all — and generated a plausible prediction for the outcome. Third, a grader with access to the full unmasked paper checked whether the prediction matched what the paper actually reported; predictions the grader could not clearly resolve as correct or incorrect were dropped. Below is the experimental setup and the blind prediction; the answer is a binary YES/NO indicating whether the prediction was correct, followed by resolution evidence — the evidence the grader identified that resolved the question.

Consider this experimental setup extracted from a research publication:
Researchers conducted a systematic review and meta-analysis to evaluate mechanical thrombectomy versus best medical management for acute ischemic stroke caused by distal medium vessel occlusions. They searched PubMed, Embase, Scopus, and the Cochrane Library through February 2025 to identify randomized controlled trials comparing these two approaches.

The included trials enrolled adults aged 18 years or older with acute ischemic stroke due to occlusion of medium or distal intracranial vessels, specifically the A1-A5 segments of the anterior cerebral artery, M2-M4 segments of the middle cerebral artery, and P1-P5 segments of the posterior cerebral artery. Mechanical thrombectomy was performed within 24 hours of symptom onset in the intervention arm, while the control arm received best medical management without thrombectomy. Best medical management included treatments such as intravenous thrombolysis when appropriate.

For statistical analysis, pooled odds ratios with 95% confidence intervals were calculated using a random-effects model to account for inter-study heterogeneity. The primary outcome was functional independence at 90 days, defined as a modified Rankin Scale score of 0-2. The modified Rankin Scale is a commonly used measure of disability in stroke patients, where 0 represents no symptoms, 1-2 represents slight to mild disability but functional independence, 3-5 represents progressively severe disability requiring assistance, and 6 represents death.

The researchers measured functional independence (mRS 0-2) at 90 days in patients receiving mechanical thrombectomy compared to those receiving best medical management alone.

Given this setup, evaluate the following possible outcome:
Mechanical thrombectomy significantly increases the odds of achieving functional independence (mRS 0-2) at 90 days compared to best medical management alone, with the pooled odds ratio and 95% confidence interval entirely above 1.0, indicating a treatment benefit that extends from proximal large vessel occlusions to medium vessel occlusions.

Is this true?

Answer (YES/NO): NO